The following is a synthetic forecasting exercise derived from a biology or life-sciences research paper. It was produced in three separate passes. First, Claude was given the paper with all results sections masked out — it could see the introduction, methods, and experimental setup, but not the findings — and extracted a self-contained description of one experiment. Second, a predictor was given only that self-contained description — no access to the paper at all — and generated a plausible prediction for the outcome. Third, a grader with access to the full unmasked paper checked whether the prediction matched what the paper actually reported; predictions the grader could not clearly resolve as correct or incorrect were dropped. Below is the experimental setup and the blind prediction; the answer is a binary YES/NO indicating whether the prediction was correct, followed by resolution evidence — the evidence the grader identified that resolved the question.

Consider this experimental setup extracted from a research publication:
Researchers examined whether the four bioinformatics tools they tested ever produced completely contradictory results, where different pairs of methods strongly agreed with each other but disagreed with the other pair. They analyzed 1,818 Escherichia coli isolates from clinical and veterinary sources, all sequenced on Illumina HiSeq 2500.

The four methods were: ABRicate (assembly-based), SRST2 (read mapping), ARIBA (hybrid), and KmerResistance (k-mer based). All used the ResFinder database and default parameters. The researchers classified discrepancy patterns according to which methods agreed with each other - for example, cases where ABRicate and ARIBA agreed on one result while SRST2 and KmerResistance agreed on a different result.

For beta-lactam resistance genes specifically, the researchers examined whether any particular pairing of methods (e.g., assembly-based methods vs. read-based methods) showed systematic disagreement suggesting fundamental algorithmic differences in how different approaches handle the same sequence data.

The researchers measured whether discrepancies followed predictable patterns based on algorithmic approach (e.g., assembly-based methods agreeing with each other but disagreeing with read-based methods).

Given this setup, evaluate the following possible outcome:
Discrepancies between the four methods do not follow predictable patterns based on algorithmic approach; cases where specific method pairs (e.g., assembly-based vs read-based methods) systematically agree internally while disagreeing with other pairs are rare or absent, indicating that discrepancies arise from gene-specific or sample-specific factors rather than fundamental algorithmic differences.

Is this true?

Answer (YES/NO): YES